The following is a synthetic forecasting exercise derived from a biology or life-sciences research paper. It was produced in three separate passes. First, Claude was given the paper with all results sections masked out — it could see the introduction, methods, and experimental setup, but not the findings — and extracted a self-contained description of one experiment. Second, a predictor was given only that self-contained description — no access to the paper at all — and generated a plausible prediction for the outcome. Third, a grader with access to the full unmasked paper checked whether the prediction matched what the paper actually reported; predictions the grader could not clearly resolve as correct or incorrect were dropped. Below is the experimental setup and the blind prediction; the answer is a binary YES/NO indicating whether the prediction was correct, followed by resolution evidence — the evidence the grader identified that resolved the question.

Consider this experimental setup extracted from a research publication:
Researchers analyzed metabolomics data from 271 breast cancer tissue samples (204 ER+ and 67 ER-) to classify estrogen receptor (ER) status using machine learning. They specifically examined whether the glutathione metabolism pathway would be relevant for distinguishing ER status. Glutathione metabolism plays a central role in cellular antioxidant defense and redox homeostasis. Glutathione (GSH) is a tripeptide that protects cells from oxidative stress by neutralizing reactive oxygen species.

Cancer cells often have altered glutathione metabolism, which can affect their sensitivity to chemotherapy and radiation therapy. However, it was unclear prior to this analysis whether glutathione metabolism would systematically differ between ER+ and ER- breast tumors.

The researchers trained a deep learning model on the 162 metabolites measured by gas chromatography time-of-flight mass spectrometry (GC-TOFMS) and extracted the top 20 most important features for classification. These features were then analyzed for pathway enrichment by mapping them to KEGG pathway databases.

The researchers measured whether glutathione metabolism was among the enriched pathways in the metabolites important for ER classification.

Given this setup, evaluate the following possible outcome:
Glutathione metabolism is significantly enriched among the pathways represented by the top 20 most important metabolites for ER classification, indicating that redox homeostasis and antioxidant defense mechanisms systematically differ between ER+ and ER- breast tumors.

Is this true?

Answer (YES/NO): YES